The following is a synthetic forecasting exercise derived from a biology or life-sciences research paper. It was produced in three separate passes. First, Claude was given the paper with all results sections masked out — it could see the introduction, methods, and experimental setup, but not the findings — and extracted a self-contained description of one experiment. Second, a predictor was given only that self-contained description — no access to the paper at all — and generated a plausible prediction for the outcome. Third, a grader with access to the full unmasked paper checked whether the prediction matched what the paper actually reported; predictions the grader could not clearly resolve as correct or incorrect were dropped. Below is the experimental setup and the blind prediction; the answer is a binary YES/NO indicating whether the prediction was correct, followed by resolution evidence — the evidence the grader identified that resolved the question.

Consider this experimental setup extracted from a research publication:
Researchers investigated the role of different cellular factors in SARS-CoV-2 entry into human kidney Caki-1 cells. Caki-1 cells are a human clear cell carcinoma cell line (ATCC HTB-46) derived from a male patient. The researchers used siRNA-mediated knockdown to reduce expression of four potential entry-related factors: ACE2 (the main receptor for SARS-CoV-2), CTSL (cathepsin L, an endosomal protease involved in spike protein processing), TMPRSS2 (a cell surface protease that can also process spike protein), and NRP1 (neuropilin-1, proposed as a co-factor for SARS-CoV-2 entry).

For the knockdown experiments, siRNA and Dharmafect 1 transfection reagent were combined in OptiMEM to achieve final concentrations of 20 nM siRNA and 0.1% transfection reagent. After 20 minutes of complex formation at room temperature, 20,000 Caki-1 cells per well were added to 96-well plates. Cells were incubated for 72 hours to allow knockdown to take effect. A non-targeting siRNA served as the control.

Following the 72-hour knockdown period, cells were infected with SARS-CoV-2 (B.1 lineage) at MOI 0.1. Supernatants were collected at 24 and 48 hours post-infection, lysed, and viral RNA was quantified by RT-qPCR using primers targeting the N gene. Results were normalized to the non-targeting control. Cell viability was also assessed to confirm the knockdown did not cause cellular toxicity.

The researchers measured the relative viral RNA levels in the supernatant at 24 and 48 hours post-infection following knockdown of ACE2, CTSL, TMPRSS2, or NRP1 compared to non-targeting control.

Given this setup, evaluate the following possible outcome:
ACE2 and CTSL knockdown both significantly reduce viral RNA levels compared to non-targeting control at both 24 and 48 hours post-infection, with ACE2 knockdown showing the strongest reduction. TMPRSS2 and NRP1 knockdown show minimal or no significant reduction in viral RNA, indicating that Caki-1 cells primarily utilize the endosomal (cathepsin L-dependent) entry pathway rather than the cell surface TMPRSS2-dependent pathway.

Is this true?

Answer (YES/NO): NO